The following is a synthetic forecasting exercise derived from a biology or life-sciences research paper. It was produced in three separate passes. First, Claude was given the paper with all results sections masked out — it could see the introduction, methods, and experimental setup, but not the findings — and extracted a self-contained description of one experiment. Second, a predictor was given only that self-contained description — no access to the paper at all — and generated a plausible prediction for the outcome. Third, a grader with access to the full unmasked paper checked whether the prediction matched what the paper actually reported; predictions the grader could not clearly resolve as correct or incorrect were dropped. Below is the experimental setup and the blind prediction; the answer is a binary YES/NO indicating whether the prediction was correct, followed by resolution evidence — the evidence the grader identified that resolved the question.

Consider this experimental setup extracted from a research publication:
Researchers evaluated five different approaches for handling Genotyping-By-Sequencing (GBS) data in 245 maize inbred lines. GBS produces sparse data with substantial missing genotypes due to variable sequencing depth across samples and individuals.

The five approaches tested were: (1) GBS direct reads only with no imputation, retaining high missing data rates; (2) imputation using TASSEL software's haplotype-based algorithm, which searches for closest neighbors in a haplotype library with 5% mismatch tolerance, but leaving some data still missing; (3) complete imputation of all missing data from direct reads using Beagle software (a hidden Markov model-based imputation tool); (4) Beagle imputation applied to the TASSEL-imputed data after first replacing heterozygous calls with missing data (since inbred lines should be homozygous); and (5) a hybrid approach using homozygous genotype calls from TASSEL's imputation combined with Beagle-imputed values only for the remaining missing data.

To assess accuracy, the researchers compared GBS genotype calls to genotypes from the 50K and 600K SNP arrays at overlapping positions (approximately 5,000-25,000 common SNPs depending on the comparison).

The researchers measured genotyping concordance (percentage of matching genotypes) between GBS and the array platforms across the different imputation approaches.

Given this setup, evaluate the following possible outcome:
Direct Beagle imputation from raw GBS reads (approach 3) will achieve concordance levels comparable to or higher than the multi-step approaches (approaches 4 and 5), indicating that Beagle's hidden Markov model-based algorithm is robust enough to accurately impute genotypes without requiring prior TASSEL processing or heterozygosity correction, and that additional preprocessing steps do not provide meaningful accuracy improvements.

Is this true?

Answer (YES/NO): NO